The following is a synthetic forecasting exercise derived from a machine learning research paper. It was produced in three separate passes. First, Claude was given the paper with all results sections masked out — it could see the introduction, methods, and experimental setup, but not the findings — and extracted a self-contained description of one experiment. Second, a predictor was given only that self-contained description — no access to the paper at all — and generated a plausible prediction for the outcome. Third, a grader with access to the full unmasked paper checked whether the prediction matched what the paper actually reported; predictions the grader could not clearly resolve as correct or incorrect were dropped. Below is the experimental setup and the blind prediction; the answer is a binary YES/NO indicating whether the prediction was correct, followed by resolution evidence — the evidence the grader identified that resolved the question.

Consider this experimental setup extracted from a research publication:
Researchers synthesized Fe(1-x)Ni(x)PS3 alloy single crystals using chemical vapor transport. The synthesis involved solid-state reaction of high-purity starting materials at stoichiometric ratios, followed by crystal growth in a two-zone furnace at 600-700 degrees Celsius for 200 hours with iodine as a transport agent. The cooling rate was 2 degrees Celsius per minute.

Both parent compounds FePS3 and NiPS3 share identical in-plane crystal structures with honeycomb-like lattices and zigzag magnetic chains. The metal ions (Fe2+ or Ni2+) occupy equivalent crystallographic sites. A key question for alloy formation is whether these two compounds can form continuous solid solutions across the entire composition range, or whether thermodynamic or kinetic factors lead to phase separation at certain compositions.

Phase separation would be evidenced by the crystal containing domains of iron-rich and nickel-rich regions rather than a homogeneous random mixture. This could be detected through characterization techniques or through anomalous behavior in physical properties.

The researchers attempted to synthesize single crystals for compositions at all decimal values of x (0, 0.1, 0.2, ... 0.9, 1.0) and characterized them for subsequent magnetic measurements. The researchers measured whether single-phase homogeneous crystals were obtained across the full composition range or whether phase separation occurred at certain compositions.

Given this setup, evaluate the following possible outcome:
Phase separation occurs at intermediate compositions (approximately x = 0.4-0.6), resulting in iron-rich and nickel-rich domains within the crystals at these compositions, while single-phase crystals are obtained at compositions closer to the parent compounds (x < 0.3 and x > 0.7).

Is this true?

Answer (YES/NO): NO